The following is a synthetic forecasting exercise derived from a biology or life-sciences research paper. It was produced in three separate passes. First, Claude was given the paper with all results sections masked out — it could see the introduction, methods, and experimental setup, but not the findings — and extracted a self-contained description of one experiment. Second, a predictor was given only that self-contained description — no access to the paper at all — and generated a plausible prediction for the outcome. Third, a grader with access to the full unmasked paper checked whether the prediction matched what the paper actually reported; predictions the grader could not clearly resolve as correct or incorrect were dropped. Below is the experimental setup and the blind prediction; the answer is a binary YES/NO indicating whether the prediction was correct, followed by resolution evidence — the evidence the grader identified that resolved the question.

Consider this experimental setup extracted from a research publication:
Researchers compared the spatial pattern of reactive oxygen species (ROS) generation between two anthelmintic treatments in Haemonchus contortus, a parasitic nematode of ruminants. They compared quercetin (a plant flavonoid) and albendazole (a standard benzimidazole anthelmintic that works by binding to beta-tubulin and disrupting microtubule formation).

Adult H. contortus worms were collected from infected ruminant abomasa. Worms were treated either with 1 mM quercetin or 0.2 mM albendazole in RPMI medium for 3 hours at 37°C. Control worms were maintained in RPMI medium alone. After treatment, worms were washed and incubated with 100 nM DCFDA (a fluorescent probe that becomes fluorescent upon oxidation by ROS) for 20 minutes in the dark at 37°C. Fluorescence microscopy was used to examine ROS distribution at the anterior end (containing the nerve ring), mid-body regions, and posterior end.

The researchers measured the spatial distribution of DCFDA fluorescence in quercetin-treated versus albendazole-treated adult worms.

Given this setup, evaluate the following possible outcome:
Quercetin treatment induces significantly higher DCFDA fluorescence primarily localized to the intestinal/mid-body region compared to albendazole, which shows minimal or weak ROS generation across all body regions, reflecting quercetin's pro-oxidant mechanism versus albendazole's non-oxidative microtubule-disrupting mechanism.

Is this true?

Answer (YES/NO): NO